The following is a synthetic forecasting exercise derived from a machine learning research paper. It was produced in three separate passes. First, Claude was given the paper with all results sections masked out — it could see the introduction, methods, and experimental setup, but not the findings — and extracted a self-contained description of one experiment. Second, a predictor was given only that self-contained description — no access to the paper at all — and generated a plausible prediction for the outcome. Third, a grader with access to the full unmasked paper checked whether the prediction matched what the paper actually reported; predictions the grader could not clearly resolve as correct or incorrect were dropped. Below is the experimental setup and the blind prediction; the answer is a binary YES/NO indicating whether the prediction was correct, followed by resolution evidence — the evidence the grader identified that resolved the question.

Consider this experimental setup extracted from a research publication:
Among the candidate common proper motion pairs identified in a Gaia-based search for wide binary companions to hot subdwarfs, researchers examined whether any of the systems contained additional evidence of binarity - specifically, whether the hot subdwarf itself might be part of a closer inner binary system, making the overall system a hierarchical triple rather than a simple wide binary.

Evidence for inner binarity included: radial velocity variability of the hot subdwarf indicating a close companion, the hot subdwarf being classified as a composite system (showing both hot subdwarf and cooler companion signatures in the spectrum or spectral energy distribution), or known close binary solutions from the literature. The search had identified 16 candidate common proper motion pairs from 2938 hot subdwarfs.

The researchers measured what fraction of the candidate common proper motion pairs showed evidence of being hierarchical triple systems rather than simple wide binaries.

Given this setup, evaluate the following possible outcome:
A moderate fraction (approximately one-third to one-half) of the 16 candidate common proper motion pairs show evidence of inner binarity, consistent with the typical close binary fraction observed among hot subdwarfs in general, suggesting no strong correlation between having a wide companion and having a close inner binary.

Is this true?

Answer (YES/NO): NO